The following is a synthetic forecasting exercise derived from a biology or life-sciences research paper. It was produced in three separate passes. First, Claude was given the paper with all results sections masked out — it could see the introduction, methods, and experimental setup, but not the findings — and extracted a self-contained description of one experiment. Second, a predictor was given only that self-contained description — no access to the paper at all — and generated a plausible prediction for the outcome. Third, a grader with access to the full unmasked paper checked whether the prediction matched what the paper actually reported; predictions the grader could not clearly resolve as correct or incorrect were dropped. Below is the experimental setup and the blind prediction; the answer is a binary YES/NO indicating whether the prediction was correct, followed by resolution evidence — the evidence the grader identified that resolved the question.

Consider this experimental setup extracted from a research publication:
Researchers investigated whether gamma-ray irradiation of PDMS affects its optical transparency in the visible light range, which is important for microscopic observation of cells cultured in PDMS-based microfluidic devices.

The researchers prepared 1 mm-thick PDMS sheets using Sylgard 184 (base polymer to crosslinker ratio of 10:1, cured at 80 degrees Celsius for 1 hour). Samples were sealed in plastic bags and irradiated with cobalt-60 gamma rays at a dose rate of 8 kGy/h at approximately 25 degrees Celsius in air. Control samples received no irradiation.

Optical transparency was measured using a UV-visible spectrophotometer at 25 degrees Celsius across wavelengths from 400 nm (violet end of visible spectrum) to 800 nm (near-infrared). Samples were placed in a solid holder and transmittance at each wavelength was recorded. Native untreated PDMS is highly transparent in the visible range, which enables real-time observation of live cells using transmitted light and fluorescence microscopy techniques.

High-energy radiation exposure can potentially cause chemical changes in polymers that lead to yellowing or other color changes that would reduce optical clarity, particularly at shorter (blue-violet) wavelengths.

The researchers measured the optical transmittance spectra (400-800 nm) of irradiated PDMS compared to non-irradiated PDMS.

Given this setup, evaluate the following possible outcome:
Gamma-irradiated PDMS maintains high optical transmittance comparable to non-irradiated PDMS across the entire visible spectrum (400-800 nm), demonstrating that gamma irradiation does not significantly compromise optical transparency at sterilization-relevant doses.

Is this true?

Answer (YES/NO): NO